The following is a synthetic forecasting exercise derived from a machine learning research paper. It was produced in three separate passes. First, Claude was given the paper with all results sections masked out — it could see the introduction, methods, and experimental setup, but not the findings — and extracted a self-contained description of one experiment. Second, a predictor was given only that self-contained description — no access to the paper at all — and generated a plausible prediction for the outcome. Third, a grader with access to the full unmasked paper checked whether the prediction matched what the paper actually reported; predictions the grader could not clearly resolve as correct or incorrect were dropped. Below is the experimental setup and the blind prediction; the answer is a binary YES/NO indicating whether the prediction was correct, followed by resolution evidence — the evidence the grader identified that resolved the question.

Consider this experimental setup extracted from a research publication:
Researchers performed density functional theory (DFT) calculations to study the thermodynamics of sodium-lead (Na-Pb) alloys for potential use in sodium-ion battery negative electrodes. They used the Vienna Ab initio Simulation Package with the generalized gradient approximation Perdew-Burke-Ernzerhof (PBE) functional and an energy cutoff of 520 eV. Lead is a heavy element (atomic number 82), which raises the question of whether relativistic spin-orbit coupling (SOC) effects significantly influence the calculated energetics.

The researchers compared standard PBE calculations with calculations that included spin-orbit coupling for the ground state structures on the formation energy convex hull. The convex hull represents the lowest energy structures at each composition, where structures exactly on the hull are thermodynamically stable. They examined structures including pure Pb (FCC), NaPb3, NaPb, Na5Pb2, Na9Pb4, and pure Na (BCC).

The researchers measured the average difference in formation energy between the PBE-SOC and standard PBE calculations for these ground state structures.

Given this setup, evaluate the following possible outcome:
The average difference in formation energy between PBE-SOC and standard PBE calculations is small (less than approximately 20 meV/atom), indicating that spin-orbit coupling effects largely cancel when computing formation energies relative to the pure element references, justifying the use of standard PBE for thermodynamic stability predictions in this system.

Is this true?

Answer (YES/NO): YES